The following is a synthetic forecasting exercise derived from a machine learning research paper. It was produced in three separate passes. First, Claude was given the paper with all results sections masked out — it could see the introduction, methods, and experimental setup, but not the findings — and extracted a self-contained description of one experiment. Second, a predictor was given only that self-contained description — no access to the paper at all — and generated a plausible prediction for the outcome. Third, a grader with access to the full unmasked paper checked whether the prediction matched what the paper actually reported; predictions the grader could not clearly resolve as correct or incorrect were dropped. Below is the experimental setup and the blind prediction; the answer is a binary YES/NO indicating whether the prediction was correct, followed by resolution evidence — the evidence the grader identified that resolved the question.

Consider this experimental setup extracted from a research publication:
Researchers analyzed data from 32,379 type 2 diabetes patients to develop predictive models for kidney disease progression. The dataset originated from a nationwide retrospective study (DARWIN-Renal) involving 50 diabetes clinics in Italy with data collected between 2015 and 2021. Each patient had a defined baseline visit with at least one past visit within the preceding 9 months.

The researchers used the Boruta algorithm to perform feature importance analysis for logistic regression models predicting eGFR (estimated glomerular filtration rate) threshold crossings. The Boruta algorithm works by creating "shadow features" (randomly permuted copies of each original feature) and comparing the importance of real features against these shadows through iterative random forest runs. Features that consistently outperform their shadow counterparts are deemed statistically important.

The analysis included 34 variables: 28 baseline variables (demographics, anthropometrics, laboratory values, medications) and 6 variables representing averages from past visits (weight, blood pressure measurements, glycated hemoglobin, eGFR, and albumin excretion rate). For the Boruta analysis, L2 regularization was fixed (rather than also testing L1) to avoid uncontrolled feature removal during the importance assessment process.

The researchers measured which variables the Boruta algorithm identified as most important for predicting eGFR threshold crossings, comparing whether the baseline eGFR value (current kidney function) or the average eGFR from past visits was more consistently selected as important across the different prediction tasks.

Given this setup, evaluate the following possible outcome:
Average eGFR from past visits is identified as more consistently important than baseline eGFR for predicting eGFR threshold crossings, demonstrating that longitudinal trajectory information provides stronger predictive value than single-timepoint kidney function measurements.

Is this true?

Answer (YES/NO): NO